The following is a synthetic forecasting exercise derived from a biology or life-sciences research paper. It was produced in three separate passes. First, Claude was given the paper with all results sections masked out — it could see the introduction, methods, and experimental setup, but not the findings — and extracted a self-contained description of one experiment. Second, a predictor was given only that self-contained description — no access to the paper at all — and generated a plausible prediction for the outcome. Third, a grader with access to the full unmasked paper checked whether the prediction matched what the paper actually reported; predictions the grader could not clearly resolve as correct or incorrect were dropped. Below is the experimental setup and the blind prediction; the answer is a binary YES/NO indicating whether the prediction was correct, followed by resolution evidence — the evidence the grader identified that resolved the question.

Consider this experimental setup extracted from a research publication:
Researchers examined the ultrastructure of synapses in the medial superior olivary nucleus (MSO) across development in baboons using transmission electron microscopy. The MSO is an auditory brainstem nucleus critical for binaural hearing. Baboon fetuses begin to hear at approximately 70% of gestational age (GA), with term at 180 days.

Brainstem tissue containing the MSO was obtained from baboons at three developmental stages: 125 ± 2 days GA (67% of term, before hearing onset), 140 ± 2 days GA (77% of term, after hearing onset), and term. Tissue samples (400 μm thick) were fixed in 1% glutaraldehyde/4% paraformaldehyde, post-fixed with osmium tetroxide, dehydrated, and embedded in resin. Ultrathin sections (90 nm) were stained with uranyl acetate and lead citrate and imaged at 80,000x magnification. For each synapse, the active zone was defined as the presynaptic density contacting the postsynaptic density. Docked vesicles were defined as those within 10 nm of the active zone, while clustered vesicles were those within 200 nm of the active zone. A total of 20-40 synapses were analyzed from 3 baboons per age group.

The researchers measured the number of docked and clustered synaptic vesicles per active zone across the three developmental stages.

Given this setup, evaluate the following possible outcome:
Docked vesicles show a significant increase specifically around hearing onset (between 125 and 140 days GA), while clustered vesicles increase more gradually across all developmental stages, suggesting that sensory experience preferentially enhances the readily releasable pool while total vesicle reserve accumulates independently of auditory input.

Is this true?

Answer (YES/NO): NO